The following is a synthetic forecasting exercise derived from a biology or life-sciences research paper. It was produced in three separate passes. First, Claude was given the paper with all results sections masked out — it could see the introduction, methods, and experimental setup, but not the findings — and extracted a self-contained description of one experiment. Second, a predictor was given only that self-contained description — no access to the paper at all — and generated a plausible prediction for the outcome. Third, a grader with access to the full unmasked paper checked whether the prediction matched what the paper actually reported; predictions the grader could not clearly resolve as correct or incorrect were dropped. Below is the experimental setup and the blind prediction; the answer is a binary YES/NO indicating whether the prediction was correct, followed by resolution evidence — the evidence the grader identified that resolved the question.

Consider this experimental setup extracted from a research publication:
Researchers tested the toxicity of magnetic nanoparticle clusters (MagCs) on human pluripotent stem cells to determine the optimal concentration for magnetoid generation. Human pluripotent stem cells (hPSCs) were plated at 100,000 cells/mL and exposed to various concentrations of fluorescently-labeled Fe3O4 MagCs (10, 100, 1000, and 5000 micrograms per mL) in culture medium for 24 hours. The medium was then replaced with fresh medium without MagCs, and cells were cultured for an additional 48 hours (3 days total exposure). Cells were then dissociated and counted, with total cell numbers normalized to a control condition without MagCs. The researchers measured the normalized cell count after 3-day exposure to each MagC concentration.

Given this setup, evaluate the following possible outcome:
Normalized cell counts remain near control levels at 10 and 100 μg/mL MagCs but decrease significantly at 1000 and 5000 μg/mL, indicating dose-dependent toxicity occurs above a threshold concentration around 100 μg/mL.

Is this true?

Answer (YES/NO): NO